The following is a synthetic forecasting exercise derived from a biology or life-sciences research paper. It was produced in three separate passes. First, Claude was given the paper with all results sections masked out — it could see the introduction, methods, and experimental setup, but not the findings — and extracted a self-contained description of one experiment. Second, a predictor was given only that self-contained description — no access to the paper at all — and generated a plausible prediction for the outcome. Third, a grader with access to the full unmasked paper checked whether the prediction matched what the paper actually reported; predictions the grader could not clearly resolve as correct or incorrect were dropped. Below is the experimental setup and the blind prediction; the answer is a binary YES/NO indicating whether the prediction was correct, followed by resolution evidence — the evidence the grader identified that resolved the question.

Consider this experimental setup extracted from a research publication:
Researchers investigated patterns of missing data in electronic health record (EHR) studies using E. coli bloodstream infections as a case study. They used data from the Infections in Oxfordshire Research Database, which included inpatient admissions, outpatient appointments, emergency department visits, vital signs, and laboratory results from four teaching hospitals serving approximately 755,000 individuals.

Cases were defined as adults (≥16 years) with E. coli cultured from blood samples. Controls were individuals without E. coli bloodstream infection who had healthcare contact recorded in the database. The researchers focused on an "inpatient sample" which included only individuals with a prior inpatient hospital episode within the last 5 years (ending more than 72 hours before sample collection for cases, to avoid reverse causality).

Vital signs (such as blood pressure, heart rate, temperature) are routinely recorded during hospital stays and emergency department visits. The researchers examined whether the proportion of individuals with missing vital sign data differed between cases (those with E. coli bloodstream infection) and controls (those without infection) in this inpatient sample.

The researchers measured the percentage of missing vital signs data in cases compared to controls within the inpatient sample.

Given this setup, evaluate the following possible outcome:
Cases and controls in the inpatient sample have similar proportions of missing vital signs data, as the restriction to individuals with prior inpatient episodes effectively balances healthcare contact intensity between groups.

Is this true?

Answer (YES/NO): NO